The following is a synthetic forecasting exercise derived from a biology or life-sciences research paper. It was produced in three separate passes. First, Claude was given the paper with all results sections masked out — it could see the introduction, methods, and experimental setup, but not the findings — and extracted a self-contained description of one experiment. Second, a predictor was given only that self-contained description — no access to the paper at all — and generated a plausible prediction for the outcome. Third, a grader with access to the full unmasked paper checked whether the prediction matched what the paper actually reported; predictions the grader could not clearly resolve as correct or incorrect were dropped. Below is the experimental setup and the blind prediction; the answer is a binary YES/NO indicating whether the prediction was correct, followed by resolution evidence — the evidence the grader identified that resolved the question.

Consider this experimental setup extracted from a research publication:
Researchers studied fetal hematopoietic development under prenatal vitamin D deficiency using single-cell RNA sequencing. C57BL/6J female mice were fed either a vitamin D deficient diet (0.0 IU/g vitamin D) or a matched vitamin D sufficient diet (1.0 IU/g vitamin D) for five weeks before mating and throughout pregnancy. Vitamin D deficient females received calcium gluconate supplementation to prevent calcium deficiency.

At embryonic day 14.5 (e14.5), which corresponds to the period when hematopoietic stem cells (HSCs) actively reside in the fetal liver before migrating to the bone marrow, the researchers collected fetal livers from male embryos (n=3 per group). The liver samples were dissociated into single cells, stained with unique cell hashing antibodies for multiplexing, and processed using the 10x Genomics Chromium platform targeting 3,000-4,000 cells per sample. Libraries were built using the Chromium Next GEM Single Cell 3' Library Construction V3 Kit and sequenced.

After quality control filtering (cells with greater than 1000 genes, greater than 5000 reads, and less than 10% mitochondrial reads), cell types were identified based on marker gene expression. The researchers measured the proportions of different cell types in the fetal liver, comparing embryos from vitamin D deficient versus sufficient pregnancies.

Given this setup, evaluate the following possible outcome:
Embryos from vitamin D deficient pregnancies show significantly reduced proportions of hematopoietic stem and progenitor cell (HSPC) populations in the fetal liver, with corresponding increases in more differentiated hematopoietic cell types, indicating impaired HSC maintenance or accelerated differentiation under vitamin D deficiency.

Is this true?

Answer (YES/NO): NO